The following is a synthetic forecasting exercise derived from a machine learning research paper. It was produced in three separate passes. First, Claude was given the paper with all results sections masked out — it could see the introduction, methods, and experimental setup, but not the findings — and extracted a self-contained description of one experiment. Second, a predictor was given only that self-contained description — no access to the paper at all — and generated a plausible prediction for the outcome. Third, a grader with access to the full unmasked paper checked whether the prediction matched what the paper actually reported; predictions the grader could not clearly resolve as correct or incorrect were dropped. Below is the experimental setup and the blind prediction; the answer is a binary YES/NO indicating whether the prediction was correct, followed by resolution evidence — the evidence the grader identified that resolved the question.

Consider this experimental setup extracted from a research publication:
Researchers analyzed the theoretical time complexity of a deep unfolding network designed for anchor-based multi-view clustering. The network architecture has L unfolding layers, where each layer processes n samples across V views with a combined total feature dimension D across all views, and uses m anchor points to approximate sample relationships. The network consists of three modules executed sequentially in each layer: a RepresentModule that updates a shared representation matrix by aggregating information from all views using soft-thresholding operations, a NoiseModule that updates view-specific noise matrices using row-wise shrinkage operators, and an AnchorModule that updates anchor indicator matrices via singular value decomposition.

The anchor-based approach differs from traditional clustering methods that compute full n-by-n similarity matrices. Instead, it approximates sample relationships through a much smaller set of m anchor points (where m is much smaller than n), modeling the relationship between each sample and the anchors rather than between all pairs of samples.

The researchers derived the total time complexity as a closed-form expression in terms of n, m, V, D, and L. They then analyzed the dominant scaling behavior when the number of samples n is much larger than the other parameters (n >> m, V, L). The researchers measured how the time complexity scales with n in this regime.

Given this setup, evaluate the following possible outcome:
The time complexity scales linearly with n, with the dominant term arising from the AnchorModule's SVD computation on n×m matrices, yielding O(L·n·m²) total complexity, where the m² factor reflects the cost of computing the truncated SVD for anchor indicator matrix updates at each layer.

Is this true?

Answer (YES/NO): NO